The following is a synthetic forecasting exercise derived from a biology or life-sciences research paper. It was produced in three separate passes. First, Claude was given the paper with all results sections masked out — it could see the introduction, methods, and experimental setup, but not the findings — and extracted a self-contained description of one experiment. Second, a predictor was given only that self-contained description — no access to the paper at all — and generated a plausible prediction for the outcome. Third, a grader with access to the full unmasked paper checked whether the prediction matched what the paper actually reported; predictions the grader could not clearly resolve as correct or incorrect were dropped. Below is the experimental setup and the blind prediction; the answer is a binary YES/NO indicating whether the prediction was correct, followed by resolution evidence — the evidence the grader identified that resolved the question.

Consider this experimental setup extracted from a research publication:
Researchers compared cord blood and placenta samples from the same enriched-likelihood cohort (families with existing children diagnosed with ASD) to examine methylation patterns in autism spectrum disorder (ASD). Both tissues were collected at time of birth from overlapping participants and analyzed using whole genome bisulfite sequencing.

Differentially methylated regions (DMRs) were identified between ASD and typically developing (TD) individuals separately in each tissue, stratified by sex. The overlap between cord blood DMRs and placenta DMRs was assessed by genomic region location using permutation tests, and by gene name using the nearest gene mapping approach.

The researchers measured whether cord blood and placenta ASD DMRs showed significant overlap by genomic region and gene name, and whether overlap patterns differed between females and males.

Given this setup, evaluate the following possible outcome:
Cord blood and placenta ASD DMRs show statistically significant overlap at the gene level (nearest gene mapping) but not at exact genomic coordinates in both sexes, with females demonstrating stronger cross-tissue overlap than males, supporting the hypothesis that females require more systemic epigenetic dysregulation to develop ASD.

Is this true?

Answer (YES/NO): NO